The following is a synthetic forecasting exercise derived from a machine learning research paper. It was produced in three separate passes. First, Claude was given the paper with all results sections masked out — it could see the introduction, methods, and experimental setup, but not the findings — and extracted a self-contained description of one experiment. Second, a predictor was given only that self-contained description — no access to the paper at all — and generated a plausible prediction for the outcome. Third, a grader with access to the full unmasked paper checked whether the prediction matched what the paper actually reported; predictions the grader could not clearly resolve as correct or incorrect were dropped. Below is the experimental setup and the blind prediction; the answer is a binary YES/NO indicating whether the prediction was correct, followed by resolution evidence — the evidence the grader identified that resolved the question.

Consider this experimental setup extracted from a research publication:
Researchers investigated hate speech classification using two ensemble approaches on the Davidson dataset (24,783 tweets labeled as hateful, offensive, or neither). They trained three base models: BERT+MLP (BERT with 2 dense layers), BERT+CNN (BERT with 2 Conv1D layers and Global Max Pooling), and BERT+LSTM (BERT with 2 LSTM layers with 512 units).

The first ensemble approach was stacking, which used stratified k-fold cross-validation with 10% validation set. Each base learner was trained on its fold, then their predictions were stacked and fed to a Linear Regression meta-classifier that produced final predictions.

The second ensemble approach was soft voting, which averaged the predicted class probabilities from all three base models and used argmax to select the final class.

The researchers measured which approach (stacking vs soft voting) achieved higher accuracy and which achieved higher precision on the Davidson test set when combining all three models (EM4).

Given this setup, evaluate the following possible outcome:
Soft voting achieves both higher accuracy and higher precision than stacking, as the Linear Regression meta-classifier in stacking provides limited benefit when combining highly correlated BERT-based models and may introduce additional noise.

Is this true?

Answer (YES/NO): NO